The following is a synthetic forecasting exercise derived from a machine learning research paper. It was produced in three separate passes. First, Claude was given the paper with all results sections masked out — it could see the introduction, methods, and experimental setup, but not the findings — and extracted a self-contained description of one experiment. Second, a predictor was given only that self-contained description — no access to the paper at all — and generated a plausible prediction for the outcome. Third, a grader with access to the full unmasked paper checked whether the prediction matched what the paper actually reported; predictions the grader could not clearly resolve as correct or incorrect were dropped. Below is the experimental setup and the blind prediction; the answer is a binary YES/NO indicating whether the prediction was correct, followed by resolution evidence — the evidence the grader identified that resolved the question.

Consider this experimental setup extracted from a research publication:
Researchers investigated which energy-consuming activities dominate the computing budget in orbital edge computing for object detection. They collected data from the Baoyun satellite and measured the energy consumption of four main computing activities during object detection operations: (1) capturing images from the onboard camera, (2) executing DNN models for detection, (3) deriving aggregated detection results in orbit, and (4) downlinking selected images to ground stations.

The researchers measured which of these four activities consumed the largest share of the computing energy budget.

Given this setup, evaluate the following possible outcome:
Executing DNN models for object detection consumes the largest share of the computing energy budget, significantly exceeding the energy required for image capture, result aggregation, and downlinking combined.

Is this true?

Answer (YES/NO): NO